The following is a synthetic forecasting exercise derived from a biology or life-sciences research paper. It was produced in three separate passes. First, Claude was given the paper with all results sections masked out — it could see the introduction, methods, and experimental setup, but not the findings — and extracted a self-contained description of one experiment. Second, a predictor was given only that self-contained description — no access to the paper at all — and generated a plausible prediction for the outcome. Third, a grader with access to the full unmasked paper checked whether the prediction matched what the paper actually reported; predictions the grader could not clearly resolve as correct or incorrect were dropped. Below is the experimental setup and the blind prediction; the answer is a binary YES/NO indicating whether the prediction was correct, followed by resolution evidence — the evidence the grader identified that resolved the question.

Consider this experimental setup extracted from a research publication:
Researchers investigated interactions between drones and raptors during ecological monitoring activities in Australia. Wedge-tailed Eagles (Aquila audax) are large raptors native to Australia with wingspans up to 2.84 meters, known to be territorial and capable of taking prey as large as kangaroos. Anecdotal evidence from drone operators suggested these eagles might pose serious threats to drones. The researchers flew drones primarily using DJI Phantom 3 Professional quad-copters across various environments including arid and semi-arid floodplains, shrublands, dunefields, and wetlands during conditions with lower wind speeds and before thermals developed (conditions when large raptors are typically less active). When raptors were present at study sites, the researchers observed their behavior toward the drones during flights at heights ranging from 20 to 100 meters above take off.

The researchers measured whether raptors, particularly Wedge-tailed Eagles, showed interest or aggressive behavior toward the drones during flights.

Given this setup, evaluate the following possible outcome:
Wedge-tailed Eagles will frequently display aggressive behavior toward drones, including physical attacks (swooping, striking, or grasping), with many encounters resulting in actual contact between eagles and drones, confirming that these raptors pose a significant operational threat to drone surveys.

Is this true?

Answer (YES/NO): NO